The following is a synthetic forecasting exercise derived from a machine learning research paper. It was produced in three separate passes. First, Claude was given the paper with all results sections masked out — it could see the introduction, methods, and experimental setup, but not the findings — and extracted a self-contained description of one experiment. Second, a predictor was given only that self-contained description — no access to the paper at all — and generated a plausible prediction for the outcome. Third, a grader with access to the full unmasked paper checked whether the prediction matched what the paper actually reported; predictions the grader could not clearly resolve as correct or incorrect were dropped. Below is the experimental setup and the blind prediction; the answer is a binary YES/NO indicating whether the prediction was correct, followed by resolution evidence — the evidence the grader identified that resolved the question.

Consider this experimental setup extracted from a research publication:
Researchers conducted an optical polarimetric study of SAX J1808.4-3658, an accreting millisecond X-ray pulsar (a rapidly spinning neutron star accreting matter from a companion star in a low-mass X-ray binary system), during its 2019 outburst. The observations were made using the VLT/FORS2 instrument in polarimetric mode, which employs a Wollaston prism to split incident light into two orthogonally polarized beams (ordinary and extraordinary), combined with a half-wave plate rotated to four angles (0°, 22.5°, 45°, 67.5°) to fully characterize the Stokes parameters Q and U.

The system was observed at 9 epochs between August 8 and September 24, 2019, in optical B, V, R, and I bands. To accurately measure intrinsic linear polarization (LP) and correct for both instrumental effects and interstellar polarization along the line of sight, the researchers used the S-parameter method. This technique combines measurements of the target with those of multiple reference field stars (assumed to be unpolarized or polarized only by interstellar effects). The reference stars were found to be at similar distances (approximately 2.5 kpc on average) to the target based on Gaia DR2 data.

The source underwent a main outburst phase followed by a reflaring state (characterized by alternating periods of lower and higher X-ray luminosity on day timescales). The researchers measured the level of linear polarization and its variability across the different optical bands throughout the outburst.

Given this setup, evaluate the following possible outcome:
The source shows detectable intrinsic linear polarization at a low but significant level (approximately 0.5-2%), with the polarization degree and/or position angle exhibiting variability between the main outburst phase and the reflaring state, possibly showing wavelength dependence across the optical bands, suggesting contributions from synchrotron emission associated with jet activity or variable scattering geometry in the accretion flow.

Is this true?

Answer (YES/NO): YES